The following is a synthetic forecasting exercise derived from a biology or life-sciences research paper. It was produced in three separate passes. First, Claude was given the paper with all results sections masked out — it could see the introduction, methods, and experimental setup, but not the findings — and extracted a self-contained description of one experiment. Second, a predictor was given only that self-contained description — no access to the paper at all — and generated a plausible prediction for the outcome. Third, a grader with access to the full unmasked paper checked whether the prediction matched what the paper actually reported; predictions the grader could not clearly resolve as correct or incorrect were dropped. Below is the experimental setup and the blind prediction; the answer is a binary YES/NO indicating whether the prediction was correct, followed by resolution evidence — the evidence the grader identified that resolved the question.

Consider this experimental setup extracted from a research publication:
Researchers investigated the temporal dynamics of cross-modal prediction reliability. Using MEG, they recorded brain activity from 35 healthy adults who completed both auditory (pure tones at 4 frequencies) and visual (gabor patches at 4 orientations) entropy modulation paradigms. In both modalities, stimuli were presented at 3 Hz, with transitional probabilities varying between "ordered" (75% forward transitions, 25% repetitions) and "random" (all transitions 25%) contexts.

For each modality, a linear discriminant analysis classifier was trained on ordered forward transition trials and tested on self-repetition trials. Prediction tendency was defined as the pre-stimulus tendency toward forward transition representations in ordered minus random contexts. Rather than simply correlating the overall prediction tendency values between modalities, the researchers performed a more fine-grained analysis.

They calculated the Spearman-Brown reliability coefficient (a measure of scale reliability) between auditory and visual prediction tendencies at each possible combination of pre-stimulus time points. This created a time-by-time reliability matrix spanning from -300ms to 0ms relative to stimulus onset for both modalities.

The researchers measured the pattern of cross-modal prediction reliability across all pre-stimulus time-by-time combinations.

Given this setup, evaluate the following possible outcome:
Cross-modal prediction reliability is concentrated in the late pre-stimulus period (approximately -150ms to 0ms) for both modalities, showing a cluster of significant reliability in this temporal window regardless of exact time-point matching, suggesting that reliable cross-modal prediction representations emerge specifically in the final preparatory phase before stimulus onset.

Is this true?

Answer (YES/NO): NO